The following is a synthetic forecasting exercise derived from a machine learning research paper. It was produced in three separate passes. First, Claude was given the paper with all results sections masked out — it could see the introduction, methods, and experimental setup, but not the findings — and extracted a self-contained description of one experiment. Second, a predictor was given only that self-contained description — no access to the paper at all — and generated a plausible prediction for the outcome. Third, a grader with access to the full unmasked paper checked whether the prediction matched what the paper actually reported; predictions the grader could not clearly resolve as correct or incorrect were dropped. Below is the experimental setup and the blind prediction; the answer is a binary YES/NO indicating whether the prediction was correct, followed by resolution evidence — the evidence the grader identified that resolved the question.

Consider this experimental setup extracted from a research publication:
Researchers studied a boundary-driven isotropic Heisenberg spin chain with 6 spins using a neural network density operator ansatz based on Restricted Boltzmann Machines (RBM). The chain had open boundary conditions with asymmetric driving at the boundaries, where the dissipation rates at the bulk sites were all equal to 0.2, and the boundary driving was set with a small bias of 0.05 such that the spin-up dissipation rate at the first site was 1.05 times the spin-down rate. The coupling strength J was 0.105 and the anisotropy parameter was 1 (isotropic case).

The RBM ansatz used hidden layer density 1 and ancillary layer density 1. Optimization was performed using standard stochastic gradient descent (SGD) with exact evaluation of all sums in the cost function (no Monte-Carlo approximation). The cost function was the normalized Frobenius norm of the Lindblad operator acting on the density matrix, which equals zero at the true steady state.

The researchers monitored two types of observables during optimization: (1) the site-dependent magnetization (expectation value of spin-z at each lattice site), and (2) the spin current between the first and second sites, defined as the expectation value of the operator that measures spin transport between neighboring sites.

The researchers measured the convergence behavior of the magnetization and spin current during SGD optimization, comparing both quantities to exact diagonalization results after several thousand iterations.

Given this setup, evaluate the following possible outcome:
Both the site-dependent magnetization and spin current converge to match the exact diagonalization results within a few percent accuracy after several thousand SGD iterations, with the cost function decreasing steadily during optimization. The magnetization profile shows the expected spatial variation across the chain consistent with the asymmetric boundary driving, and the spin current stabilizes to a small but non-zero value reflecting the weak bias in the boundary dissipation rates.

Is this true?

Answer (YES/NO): NO